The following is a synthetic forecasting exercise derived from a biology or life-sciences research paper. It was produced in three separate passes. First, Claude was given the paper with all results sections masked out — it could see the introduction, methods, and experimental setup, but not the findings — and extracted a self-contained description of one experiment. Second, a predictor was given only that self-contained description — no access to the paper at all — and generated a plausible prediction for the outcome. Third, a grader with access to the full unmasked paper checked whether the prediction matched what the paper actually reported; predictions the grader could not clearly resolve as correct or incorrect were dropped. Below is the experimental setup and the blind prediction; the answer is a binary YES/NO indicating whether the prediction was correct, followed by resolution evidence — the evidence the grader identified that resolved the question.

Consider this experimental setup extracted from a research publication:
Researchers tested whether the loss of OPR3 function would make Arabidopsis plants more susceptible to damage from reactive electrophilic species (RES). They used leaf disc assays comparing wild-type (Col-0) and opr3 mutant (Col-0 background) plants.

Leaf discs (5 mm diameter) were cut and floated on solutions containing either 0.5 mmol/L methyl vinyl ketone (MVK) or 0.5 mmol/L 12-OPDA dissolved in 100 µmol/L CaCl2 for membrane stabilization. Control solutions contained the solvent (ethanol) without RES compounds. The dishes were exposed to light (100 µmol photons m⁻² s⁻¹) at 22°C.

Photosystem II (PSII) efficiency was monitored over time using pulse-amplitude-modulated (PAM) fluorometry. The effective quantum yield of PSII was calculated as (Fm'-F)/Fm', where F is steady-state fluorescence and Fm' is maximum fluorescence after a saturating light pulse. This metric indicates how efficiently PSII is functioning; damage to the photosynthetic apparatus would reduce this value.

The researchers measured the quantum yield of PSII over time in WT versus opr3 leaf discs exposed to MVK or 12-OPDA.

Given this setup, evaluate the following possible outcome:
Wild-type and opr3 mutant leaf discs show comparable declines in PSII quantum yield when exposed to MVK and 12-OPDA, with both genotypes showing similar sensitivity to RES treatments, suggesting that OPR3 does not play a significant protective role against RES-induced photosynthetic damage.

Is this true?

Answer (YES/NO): YES